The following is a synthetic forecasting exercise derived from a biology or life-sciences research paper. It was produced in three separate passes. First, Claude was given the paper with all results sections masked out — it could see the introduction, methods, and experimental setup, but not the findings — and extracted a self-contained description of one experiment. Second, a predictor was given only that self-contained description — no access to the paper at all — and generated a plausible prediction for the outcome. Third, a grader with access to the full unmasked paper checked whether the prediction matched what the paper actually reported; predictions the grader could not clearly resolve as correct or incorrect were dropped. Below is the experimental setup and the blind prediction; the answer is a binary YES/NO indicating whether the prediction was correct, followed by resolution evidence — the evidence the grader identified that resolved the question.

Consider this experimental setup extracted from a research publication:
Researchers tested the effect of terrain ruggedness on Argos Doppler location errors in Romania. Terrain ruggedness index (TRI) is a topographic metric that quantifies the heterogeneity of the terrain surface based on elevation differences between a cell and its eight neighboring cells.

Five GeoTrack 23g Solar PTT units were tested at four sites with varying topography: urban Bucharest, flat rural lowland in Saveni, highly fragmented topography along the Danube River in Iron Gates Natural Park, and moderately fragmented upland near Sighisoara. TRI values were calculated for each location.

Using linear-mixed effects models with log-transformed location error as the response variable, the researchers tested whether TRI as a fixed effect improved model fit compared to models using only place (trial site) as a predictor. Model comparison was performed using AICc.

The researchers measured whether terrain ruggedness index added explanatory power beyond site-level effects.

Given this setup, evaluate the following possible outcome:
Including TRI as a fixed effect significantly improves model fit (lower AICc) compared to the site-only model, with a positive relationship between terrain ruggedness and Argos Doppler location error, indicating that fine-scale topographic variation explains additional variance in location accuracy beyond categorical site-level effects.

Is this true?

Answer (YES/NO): NO